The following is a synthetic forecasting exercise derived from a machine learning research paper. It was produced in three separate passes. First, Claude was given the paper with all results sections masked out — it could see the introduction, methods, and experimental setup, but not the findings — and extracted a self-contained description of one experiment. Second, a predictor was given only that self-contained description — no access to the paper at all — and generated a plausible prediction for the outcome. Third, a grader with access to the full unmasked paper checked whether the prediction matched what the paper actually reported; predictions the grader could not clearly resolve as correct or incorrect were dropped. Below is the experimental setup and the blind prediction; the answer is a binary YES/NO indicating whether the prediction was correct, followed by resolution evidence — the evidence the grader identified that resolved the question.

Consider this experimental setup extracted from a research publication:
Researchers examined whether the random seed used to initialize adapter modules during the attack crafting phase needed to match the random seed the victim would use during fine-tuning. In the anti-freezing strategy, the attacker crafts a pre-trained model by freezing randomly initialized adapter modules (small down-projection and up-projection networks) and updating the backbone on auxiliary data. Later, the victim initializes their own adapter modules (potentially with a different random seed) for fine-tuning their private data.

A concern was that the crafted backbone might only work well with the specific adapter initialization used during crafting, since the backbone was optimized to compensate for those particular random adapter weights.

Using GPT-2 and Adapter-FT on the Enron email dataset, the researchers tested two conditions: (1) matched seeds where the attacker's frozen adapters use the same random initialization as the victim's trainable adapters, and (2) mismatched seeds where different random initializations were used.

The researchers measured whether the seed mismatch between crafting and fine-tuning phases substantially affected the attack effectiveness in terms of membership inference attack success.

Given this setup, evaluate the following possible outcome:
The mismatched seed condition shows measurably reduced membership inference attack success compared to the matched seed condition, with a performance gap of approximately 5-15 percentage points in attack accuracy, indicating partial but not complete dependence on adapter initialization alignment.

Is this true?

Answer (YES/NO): NO